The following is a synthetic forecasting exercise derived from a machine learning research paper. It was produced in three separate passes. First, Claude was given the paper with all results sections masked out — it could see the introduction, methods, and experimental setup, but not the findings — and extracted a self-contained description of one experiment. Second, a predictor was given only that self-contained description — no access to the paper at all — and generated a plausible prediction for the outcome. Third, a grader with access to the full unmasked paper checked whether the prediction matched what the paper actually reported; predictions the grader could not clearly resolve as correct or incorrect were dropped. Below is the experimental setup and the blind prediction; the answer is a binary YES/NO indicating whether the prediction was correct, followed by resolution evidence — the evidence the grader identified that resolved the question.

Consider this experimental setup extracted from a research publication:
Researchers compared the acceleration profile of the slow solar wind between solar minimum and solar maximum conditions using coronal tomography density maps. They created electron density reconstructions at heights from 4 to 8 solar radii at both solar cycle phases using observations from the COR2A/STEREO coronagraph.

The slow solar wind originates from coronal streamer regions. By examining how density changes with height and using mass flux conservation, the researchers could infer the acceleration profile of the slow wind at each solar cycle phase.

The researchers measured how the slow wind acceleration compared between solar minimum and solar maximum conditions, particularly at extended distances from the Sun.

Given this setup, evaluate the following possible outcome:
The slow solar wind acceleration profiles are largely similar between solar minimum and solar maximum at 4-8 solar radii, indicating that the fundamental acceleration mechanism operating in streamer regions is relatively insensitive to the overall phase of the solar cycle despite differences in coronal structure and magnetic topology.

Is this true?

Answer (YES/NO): NO